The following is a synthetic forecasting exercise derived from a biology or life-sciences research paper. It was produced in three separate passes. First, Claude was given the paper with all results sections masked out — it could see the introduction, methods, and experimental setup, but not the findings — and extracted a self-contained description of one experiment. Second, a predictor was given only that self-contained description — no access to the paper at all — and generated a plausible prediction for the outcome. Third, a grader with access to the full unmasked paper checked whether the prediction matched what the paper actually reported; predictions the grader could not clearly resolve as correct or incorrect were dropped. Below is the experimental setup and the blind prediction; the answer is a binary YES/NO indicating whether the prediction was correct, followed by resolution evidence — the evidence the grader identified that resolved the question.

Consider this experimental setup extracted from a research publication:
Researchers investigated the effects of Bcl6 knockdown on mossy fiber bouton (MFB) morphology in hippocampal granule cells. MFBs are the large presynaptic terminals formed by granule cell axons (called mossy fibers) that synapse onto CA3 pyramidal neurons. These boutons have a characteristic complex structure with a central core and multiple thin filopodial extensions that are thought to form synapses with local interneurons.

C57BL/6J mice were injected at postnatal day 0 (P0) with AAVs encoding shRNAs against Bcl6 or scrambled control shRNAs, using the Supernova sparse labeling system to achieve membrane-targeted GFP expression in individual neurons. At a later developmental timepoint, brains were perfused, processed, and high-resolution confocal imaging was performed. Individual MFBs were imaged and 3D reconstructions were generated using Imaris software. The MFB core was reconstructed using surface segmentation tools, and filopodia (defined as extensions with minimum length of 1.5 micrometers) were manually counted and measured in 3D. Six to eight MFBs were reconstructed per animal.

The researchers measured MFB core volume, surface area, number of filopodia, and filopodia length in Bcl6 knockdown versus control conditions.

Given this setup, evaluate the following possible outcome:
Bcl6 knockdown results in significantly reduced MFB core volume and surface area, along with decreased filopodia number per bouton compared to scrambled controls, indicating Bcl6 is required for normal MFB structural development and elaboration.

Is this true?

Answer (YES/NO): NO